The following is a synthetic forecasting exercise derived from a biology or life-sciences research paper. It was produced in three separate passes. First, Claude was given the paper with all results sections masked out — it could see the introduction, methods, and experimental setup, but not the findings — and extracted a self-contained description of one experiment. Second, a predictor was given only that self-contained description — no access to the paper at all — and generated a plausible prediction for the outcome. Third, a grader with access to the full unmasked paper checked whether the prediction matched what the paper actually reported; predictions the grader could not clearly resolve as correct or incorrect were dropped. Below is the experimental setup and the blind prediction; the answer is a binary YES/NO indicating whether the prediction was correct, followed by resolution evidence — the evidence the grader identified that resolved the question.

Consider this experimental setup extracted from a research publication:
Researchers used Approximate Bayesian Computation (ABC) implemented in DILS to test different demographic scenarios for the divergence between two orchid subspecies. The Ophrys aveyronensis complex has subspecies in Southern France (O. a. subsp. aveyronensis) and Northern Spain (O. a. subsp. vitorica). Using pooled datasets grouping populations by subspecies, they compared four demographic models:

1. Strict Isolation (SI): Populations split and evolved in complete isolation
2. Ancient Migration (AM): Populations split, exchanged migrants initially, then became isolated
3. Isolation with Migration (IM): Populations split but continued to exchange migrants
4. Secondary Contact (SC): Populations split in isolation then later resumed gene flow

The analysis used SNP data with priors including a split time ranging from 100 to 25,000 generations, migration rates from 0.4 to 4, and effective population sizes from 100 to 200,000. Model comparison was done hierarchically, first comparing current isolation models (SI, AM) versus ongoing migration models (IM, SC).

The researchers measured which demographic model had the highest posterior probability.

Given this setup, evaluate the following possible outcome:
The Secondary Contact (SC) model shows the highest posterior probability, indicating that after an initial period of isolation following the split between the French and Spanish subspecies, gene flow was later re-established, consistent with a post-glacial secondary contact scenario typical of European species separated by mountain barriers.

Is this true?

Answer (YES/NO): NO